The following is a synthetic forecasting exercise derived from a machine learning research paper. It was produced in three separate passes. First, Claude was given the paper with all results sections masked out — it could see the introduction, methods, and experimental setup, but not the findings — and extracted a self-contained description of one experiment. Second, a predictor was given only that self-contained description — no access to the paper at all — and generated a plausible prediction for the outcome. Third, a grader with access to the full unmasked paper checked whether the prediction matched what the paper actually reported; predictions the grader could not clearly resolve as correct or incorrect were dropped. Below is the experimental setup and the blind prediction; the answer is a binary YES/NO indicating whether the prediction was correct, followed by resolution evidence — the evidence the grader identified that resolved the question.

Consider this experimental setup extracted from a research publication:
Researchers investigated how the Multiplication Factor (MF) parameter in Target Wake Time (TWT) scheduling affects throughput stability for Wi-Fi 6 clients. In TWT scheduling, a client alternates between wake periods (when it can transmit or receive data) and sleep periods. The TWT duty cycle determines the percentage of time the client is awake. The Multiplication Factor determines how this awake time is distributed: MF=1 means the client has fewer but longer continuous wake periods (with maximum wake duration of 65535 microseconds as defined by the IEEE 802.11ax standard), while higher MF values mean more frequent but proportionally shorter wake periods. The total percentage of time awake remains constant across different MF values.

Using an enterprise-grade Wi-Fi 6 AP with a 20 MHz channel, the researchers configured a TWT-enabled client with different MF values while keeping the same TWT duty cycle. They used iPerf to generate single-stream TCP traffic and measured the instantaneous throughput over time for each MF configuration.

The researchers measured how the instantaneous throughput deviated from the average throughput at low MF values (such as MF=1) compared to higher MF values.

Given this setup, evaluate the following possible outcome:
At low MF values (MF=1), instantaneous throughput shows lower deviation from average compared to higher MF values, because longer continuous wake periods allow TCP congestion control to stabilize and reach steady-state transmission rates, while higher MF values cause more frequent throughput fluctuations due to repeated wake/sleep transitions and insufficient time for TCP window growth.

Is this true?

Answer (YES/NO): NO